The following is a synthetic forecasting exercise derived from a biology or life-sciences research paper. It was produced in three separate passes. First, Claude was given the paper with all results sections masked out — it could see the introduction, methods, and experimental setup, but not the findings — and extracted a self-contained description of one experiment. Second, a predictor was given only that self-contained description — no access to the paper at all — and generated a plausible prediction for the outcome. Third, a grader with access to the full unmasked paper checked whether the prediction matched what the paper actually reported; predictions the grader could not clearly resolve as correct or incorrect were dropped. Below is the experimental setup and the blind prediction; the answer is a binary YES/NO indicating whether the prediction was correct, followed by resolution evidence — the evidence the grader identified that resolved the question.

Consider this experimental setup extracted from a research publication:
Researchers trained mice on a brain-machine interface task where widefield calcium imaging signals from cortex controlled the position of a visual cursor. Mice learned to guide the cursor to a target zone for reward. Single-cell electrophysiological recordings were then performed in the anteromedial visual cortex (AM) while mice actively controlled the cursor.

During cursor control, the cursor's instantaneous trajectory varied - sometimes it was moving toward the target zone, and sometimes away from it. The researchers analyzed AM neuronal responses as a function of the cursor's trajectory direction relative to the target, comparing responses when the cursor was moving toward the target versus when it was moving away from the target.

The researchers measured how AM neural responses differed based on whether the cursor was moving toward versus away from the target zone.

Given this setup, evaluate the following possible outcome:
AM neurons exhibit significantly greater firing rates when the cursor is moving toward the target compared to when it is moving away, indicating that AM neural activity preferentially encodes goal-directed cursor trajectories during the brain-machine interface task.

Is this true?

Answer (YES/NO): NO